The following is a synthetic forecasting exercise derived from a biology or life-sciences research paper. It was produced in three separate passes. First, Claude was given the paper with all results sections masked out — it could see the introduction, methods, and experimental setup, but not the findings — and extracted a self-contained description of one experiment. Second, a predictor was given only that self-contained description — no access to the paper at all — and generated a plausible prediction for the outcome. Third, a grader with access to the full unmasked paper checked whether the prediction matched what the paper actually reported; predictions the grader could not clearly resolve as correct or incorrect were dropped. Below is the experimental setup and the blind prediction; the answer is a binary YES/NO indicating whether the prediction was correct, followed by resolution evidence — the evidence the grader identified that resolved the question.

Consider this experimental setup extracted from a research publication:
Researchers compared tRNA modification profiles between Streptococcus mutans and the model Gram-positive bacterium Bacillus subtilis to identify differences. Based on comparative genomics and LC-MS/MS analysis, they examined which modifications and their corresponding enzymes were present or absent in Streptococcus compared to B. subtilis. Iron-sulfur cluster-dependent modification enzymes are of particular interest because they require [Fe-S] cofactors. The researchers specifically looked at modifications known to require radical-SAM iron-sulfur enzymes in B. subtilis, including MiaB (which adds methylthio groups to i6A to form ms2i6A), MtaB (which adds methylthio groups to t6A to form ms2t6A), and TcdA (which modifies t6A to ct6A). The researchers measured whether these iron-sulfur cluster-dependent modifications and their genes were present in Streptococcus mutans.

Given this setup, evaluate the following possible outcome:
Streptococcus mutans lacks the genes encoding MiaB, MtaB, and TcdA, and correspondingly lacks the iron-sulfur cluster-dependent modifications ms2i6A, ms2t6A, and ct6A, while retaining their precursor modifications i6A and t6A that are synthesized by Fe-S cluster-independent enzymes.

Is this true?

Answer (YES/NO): YES